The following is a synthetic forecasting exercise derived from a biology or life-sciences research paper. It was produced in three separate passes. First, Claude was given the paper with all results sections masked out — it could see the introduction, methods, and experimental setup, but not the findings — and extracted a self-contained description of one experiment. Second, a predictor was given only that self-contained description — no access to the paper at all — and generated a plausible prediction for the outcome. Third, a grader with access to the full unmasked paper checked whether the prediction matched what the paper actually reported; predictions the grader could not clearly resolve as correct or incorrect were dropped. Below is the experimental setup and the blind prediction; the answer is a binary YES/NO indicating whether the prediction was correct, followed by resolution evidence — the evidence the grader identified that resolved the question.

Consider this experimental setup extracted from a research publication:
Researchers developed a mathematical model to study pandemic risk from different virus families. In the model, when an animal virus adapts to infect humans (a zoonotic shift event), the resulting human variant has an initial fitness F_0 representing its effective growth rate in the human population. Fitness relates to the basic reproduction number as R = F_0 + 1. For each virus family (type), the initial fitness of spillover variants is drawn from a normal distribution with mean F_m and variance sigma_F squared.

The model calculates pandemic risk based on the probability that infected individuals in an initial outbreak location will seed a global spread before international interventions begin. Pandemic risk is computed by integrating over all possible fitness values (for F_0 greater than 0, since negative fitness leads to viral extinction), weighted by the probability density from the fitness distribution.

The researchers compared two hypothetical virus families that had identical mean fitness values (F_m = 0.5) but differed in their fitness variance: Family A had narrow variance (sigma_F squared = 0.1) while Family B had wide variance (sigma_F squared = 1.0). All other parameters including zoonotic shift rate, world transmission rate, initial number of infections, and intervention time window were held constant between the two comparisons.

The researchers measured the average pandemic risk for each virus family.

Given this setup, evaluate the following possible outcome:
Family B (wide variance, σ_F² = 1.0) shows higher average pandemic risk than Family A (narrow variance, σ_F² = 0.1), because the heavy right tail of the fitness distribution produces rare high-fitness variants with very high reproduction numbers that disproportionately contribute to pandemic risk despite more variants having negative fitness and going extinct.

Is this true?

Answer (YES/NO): YES